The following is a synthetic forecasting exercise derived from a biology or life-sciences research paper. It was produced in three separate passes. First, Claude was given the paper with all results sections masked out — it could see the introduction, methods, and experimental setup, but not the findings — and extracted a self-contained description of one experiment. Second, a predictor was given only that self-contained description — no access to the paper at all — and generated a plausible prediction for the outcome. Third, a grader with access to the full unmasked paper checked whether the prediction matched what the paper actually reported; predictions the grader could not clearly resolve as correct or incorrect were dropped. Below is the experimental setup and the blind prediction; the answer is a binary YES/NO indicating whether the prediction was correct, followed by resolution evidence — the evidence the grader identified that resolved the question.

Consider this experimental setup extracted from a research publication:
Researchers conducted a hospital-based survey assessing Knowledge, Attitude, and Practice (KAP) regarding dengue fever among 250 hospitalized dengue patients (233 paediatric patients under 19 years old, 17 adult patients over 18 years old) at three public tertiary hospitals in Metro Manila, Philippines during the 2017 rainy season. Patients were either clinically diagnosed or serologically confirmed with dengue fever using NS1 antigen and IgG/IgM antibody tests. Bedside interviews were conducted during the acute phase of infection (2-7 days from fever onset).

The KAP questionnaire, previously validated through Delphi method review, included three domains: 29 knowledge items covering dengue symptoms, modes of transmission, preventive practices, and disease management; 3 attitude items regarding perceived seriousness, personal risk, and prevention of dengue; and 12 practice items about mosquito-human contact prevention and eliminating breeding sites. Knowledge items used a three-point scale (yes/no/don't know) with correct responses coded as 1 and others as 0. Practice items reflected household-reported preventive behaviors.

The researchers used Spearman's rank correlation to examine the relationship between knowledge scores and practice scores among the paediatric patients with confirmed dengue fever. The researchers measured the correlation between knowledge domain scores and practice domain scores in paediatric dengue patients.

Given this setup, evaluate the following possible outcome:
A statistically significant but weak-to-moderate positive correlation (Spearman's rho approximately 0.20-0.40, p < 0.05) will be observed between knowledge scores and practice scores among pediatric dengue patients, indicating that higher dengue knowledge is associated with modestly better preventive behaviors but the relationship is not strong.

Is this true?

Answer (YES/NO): NO